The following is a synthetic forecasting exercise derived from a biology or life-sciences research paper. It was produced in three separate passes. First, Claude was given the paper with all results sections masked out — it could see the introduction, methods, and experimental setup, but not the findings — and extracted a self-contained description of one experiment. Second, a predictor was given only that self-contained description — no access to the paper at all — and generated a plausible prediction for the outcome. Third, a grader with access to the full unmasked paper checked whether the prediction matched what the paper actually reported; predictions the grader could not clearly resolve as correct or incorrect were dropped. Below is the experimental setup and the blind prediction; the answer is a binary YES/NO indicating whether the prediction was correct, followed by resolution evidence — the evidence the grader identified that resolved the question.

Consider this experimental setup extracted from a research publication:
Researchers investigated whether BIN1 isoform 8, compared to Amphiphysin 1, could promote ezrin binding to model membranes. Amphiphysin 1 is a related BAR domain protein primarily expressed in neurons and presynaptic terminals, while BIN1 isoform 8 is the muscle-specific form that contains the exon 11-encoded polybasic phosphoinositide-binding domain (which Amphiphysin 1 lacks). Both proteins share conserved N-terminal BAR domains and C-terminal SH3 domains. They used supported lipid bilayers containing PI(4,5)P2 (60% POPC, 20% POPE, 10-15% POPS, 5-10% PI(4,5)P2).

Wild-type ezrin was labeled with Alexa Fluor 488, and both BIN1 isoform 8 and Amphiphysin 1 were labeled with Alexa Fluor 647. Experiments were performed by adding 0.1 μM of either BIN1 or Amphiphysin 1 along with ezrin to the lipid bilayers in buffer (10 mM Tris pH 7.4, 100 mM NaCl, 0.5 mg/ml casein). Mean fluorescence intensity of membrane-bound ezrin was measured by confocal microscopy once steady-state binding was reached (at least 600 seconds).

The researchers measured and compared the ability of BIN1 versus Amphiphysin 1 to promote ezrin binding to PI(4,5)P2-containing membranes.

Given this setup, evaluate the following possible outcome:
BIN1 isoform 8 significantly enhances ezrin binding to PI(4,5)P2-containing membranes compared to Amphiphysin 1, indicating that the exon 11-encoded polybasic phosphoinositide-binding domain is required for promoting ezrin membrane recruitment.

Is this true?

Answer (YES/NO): YES